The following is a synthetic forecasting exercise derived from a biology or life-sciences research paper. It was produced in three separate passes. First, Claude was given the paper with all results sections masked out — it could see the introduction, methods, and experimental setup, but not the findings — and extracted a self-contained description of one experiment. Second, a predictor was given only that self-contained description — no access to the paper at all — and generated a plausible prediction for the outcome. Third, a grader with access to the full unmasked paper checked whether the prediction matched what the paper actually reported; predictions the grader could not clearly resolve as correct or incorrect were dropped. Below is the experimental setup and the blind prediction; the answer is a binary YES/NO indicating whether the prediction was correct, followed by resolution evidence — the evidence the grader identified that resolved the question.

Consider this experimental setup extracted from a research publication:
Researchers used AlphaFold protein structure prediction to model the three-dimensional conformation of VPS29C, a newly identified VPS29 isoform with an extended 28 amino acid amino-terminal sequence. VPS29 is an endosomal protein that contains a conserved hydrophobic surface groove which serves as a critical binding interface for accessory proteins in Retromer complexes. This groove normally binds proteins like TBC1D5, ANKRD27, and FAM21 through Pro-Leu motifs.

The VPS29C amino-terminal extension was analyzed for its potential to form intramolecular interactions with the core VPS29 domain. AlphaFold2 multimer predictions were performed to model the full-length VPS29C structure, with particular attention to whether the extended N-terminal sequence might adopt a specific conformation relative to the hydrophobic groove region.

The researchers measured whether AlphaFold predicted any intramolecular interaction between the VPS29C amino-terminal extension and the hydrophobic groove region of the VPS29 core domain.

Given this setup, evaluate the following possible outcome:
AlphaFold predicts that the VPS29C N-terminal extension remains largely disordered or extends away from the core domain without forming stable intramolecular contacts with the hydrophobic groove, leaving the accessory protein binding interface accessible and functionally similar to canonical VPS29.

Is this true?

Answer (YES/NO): NO